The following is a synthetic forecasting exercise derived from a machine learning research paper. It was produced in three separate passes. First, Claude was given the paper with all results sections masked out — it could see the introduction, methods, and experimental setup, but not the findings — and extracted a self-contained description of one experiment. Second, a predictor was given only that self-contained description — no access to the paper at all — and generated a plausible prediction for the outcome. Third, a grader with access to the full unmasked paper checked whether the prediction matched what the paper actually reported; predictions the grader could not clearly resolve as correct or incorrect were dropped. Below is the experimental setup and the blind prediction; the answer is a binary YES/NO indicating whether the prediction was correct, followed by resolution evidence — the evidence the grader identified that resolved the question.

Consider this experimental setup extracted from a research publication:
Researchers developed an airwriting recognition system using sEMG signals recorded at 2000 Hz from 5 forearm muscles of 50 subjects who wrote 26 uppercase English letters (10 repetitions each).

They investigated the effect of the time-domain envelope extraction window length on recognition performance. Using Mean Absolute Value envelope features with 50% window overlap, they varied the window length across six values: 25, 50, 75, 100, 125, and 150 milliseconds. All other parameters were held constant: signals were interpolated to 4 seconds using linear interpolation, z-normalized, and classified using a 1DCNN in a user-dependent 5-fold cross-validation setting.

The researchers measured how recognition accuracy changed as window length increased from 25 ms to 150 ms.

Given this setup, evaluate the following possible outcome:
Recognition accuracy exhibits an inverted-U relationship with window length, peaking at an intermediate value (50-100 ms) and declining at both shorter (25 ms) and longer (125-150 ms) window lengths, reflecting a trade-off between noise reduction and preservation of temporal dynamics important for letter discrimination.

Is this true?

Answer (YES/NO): NO